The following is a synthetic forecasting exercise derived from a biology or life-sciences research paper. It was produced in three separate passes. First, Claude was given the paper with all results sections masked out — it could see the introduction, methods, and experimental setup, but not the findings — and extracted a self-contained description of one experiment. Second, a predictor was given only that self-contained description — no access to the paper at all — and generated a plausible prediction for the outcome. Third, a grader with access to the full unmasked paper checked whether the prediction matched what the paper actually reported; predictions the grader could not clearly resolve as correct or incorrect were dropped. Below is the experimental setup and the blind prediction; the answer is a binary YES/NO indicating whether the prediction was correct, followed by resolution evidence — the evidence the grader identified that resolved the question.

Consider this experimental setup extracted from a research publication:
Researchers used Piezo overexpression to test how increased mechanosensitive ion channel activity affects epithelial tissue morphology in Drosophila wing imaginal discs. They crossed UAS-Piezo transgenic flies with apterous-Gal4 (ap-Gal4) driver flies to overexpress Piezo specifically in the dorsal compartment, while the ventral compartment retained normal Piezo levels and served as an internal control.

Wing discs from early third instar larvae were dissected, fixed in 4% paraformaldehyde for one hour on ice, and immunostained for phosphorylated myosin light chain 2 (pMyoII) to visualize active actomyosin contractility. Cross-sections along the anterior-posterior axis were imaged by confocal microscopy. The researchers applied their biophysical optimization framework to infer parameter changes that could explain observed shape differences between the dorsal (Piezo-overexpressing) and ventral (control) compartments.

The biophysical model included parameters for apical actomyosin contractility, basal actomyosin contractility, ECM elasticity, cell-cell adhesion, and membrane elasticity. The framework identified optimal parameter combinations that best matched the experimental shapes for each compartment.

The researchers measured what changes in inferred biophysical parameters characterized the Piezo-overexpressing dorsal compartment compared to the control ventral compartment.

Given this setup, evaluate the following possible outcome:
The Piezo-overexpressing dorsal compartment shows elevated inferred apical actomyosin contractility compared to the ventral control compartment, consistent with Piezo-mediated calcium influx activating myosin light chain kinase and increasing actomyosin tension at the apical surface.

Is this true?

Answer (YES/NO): YES